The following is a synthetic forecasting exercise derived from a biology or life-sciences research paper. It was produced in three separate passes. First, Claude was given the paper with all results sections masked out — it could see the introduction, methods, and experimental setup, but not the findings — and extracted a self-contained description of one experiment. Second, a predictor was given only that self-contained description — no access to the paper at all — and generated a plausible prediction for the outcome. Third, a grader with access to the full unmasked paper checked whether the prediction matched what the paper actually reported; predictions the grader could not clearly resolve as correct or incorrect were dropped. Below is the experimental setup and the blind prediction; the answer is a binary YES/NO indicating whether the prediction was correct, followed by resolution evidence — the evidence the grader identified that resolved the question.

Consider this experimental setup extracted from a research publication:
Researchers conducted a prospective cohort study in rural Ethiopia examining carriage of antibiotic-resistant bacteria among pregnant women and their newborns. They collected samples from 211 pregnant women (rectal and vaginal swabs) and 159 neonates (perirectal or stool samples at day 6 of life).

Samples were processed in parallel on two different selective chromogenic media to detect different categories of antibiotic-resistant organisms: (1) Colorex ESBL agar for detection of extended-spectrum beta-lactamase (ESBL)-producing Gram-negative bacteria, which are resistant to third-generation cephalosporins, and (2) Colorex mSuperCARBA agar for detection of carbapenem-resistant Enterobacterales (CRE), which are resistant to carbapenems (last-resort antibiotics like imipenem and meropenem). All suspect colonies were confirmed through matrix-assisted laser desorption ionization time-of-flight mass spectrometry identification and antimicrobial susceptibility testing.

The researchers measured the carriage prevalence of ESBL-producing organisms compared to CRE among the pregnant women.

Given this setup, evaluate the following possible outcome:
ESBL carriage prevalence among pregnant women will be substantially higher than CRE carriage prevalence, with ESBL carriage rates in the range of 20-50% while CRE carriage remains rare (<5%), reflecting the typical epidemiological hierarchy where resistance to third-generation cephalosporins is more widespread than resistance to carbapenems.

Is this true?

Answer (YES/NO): YES